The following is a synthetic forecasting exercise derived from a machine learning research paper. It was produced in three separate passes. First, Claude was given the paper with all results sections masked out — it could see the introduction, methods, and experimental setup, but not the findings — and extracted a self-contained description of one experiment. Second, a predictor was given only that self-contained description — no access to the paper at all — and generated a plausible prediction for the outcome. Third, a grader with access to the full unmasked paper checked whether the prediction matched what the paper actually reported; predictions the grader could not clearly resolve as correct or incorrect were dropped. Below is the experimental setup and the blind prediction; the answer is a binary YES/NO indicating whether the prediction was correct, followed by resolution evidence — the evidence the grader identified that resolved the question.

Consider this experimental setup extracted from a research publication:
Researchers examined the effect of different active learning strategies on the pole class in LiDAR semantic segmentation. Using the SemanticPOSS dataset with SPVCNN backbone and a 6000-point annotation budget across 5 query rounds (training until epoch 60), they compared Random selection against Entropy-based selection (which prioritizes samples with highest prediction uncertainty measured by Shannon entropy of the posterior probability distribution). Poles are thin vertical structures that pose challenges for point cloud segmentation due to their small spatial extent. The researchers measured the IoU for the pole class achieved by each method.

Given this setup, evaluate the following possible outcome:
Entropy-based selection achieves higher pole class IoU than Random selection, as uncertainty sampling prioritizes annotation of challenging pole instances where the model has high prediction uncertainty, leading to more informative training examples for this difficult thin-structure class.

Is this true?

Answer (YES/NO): YES